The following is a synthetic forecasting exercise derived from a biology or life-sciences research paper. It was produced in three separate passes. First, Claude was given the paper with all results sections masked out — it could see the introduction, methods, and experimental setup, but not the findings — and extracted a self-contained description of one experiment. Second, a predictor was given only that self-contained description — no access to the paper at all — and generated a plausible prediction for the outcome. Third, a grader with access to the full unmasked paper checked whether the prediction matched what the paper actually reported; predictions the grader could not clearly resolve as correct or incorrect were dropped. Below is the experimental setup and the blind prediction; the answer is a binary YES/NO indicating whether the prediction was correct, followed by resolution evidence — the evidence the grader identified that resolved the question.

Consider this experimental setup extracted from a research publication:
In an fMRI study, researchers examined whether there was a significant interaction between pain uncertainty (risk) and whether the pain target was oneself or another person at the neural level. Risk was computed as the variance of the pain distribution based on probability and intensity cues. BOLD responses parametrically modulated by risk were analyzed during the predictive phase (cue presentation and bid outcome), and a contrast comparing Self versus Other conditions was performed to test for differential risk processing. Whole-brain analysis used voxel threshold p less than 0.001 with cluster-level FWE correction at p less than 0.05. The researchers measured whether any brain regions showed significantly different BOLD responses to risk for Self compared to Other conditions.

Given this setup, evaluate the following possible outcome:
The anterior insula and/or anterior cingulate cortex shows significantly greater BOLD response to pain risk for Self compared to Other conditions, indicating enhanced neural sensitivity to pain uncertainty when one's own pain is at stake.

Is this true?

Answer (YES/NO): NO